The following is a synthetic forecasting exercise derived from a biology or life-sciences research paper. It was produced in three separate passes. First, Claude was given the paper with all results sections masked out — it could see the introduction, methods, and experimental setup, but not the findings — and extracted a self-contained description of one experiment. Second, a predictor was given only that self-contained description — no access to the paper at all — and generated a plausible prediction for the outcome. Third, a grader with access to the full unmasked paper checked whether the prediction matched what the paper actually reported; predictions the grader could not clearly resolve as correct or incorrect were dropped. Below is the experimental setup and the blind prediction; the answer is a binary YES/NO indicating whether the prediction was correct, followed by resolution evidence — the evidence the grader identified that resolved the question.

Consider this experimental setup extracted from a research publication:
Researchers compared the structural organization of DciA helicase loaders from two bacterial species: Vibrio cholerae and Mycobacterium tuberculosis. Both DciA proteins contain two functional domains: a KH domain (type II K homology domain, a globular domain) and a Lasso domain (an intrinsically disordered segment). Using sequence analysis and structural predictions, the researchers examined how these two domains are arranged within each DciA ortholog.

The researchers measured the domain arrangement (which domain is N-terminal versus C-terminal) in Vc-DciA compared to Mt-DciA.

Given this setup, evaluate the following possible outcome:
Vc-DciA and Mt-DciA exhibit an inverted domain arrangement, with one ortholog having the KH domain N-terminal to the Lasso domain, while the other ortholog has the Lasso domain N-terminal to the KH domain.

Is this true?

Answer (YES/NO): YES